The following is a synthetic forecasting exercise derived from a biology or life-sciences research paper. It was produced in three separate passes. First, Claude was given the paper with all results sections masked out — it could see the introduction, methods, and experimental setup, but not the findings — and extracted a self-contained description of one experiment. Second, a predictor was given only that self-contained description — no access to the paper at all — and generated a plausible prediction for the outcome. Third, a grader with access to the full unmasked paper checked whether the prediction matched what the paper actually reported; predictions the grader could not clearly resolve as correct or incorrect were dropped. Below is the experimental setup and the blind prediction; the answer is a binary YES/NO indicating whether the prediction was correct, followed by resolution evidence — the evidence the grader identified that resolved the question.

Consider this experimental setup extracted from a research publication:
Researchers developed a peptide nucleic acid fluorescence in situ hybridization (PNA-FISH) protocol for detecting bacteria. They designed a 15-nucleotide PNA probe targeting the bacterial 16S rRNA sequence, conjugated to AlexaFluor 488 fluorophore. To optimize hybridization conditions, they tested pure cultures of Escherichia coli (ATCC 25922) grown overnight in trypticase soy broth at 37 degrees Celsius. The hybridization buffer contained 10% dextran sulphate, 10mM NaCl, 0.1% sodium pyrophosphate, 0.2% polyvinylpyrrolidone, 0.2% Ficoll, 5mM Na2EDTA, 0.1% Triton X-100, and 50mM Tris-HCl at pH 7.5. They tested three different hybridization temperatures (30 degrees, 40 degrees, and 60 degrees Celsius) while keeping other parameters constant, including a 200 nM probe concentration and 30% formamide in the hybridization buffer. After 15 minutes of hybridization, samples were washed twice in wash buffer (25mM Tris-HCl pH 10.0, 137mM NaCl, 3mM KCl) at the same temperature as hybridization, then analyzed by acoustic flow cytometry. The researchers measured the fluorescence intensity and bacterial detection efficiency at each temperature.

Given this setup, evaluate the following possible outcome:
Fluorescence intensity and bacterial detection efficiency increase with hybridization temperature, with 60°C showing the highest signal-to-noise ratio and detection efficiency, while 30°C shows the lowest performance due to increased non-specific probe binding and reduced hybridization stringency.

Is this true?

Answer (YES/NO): NO